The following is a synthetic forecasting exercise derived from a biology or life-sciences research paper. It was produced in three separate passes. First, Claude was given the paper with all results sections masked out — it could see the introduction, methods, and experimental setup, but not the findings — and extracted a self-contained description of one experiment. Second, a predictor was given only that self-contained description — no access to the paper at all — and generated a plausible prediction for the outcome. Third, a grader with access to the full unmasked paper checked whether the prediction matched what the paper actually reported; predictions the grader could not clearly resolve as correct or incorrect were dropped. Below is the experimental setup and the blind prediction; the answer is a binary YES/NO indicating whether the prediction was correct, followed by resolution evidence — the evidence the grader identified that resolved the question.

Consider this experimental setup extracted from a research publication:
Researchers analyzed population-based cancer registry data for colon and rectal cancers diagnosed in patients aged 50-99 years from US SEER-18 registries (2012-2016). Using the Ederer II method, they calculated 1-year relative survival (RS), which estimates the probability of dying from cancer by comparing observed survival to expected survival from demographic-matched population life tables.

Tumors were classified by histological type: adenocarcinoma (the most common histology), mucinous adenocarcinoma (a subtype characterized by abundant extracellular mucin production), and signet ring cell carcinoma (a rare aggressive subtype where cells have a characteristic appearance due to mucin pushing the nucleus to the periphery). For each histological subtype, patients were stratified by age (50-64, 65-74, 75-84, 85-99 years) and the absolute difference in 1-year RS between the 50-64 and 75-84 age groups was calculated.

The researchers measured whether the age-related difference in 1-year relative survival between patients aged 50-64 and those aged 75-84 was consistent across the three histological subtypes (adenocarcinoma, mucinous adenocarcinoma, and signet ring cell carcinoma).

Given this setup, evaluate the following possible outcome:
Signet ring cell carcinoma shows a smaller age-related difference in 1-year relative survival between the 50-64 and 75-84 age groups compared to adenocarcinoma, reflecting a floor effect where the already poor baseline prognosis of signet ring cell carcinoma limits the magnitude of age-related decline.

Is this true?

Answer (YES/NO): YES